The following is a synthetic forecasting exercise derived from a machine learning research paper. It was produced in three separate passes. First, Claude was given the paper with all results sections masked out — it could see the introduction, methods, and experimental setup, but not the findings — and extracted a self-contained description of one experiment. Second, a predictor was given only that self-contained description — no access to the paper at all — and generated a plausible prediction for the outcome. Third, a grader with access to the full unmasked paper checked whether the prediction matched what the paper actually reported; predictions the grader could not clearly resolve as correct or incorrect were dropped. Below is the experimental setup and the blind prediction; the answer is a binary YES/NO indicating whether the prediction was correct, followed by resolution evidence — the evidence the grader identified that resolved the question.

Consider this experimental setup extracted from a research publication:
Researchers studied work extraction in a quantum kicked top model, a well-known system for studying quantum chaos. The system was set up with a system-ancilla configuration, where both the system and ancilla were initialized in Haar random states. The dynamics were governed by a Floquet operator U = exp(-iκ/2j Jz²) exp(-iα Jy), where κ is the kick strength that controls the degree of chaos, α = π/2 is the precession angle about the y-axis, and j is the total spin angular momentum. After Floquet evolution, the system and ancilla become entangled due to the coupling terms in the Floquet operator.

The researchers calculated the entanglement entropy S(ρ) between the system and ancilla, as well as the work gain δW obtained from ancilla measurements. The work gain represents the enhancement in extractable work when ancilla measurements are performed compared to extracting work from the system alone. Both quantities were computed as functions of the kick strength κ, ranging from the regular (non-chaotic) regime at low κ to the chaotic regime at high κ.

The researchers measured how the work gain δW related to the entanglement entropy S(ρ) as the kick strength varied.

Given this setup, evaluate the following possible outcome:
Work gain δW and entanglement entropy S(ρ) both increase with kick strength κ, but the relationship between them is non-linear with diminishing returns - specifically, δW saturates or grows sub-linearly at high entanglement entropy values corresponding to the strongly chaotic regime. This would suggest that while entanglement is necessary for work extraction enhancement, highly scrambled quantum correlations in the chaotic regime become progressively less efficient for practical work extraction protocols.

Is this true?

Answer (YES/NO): NO